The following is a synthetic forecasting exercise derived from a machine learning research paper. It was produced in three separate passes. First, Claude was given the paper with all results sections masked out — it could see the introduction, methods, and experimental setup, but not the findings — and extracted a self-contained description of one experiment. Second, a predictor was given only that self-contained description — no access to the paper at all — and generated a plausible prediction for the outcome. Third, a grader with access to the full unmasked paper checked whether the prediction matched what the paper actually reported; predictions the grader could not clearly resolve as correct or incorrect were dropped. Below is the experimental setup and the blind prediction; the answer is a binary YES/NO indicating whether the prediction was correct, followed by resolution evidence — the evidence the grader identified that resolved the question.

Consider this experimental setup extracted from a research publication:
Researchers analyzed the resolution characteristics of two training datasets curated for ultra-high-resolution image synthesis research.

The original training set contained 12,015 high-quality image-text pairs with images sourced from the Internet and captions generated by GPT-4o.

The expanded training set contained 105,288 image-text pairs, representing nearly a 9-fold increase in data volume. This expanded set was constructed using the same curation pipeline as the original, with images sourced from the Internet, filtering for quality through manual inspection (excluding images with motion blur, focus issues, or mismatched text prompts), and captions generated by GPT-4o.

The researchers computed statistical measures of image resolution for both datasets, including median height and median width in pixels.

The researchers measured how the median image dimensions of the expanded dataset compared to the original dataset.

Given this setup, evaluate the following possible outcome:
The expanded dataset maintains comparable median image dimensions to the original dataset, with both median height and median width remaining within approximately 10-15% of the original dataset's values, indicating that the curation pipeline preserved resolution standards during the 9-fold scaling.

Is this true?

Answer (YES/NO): NO